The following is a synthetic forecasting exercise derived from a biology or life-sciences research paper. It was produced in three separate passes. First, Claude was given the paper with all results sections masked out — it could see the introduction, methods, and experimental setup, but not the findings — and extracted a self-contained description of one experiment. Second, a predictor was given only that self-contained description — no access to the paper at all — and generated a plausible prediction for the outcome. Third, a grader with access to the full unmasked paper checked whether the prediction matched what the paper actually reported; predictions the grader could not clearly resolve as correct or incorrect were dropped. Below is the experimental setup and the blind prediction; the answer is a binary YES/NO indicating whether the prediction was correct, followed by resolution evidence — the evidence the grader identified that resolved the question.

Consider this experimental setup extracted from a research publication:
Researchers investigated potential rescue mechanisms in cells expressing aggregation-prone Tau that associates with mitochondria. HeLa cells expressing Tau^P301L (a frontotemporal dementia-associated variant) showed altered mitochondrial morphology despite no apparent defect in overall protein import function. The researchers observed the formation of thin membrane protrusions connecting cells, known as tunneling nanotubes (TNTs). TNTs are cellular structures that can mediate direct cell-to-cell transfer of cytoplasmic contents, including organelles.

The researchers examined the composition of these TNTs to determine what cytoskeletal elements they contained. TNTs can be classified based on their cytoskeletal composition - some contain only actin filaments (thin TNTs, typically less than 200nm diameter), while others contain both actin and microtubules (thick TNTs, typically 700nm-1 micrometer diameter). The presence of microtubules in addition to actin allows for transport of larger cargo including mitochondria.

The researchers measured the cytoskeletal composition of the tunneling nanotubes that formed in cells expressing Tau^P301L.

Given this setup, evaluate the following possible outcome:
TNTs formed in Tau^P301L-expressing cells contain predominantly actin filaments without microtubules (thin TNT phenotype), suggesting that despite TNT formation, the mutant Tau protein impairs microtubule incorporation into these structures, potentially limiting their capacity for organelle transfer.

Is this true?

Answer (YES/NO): NO